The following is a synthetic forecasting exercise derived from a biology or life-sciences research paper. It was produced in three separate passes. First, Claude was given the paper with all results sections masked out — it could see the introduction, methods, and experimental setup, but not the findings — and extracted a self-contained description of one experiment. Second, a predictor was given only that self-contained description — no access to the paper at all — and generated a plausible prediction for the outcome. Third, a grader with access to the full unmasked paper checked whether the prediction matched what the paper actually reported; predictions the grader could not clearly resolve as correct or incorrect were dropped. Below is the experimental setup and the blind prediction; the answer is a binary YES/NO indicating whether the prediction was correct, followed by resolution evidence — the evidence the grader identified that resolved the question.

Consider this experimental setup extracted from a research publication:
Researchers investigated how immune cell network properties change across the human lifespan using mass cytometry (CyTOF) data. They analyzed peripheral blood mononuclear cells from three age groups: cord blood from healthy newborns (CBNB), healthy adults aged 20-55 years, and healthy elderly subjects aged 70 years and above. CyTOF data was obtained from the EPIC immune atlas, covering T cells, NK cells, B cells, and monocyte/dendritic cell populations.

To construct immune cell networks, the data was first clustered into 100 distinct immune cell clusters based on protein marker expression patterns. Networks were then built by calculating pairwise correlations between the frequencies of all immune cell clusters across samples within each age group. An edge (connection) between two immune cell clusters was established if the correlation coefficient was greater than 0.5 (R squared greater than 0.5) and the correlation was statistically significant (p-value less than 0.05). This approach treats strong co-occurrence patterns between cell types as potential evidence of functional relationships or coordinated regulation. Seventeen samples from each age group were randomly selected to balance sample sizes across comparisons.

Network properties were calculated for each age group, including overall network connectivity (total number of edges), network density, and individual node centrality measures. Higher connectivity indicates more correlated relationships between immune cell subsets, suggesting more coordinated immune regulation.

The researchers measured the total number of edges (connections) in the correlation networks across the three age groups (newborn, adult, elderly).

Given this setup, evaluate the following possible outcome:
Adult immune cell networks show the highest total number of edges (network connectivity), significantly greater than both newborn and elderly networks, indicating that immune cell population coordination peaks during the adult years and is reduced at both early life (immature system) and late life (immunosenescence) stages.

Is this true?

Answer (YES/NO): YES